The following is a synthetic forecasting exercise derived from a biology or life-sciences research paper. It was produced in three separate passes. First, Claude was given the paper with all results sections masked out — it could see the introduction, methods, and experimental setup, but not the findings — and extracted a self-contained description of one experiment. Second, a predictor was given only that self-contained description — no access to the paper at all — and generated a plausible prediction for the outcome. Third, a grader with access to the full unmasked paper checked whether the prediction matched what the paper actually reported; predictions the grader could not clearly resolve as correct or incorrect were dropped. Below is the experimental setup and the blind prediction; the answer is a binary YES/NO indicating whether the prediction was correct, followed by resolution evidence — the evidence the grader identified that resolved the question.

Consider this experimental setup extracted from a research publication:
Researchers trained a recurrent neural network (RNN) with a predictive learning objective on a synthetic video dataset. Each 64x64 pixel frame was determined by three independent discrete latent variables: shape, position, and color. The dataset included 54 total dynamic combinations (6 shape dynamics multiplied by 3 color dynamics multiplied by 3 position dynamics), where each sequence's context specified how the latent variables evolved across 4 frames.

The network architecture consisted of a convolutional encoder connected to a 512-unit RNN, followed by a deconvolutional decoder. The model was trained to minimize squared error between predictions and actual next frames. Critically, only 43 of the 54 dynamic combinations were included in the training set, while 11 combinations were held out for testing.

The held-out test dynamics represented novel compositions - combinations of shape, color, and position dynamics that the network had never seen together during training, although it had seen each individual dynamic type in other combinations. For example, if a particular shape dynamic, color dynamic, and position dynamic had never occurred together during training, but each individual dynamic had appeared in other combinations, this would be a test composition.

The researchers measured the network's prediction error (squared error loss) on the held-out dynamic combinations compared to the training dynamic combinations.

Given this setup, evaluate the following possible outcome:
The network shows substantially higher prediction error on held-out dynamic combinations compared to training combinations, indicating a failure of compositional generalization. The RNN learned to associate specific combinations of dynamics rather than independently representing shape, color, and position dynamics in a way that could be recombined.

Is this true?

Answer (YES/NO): NO